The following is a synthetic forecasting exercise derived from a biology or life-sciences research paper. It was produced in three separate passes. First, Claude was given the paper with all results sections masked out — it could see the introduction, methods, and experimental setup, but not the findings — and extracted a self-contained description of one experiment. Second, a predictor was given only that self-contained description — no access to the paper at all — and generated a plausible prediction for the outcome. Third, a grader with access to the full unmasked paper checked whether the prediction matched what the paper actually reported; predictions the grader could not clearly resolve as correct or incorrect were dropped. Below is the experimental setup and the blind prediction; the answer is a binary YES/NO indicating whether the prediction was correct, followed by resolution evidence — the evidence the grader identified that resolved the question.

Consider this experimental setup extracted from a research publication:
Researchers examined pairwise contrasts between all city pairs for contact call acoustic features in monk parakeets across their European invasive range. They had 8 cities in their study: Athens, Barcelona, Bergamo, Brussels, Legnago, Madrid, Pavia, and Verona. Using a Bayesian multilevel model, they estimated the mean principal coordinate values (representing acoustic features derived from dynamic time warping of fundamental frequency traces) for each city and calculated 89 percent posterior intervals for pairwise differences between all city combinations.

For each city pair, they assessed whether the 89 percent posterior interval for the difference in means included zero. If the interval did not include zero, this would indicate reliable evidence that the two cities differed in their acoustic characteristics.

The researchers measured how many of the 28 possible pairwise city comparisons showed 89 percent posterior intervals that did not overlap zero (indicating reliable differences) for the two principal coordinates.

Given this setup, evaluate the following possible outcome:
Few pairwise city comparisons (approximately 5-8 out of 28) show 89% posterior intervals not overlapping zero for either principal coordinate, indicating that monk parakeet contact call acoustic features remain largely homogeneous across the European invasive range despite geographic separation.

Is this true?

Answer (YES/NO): NO